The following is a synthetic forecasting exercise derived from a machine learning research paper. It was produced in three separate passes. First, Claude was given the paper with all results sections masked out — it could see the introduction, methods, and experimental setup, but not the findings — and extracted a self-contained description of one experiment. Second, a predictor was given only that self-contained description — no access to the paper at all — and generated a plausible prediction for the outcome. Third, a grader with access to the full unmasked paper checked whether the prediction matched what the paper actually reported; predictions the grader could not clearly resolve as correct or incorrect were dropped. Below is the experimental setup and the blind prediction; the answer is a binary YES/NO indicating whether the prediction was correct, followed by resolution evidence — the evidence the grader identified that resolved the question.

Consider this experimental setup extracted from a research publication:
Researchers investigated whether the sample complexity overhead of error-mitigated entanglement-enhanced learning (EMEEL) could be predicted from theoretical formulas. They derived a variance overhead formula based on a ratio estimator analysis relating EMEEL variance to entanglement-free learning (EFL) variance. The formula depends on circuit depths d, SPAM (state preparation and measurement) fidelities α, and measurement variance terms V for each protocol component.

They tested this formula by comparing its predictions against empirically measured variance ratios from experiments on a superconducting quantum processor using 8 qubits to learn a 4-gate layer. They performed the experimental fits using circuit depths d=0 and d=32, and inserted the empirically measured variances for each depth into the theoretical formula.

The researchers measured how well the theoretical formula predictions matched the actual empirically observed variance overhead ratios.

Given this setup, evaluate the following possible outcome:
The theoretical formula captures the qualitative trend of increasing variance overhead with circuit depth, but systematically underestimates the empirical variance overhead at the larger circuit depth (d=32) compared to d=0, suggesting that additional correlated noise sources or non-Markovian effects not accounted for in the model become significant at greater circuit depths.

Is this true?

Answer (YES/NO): NO